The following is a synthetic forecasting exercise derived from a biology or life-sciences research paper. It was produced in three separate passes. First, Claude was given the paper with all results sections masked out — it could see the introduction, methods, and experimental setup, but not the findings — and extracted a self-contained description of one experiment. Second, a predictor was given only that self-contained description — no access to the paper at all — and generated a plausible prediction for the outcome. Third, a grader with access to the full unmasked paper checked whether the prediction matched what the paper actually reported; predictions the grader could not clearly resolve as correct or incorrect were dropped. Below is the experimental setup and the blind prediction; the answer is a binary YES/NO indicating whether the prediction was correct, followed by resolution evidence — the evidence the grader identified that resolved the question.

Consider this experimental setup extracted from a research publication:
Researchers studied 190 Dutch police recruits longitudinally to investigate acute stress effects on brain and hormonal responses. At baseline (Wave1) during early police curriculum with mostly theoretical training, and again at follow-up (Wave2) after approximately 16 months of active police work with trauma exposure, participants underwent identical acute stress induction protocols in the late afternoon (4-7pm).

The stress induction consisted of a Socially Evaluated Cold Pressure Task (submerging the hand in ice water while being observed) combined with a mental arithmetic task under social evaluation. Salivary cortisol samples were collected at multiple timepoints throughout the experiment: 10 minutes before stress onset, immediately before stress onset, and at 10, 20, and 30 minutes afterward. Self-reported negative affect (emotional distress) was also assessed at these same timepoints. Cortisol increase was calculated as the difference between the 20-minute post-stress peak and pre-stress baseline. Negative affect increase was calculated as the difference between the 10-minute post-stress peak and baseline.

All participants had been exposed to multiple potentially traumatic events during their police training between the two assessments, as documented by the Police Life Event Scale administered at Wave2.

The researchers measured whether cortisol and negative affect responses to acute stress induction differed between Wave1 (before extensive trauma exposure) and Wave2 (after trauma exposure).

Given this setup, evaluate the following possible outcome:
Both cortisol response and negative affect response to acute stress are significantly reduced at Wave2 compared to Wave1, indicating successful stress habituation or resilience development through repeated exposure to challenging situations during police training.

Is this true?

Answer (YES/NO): NO